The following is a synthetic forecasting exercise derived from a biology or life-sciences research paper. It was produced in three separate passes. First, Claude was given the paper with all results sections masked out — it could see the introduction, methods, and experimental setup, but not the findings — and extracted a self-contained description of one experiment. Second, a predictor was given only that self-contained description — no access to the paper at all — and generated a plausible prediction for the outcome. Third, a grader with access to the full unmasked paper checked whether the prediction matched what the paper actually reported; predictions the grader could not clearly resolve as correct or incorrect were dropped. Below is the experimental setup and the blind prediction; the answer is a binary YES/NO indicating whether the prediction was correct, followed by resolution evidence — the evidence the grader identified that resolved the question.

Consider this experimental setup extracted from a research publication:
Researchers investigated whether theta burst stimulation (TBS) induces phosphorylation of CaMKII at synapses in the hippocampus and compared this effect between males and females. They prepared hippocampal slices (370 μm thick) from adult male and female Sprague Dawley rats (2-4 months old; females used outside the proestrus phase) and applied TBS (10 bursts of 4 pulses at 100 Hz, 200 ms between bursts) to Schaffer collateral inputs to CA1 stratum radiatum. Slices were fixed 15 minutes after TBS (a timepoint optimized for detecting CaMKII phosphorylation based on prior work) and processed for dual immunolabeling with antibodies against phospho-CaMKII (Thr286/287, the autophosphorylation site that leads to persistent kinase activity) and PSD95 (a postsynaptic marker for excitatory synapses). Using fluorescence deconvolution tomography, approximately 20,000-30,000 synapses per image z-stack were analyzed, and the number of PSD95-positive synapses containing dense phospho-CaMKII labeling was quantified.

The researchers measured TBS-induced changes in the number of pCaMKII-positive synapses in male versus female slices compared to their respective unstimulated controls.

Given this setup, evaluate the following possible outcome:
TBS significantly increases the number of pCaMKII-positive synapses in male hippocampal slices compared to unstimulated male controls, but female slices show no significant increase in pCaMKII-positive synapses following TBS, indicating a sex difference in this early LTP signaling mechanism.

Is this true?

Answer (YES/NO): NO